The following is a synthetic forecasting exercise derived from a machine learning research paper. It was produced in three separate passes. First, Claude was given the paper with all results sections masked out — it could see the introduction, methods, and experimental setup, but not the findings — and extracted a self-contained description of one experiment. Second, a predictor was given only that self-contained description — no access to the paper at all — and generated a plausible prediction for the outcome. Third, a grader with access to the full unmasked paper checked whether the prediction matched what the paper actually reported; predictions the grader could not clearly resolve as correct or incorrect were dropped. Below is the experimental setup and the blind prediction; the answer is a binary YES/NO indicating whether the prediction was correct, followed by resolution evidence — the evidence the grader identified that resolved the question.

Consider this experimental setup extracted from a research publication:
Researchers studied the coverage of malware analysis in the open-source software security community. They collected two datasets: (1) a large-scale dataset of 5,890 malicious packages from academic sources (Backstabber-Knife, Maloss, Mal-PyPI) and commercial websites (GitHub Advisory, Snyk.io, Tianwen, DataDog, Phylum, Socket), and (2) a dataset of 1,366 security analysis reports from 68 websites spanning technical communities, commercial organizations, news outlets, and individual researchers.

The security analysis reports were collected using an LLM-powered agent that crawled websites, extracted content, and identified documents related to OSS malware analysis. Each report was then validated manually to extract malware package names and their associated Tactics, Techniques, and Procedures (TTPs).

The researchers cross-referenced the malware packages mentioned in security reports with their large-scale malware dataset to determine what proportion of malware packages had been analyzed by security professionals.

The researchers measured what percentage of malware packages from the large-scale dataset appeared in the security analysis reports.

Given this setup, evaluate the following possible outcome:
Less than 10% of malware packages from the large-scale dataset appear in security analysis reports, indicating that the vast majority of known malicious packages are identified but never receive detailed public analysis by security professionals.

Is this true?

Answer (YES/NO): YES